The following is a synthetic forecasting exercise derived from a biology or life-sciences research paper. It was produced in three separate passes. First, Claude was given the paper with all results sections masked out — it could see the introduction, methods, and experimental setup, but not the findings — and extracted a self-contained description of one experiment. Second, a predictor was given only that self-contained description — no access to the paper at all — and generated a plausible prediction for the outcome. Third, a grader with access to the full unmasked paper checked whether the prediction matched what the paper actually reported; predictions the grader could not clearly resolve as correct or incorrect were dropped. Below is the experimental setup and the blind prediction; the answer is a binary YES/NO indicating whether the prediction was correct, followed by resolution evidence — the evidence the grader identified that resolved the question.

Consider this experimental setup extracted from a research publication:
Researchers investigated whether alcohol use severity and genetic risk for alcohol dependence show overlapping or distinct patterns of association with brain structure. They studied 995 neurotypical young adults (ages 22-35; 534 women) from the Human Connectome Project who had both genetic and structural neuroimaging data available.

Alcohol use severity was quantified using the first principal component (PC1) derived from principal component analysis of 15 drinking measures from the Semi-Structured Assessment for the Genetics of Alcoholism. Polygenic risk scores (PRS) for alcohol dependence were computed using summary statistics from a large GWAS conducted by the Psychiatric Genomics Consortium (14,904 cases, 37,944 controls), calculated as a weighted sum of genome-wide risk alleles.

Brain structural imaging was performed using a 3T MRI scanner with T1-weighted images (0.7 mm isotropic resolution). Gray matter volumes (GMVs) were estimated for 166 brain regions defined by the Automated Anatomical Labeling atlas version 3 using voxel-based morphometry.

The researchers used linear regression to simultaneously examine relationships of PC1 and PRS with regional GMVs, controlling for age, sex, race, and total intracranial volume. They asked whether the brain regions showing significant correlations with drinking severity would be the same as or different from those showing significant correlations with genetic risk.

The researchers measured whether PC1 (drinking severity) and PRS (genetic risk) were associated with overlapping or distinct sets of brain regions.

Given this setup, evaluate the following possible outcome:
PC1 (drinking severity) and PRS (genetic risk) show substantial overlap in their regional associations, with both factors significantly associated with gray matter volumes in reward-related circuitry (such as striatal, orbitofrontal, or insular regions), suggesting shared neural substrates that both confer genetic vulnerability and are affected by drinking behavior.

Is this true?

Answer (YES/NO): NO